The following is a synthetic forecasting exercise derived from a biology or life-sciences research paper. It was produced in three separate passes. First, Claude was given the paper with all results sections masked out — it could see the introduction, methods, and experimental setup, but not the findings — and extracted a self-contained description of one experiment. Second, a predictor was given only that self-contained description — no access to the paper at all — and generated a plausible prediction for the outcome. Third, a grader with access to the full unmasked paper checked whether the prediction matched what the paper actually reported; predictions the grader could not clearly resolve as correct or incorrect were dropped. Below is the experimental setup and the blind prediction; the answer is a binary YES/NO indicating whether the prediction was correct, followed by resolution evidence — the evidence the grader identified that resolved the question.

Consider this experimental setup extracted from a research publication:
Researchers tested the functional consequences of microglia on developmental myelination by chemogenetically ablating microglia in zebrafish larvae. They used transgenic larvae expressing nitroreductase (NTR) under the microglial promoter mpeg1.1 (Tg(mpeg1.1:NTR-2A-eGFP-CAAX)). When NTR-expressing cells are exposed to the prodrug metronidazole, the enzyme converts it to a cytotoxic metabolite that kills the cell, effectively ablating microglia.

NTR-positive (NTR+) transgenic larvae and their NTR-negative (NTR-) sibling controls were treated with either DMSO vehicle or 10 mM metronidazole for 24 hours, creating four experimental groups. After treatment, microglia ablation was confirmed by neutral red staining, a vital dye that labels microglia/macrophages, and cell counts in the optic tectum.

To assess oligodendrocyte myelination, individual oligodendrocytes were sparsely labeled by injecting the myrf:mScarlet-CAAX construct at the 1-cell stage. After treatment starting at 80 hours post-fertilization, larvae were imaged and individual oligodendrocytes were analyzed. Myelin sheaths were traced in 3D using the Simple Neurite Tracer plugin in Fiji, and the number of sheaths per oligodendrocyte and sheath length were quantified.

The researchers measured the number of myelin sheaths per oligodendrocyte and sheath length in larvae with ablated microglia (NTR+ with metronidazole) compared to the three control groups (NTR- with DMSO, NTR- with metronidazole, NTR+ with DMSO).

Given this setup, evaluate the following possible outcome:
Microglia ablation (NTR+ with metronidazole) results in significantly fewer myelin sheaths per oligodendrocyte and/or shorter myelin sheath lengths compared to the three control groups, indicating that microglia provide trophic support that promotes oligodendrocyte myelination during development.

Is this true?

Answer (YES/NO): NO